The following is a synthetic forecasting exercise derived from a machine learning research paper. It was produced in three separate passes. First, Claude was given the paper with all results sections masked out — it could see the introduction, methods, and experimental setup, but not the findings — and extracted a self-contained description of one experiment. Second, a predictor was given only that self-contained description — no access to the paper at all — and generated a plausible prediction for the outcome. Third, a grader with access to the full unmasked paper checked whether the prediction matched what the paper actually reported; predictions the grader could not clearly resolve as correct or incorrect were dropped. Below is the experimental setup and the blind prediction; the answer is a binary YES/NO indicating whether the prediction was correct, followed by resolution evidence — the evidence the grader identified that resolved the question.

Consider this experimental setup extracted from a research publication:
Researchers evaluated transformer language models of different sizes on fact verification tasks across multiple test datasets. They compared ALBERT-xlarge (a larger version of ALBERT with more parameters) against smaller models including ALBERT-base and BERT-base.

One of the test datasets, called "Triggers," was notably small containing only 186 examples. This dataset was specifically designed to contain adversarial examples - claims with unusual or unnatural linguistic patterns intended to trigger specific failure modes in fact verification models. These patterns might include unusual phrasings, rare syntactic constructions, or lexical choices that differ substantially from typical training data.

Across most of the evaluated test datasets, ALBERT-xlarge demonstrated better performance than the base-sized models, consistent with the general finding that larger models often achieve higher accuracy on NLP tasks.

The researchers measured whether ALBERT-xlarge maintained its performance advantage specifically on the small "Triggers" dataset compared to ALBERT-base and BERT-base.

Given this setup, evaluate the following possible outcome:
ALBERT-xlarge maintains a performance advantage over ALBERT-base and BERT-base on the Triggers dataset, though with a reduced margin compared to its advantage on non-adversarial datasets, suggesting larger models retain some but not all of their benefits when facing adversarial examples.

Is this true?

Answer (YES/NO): NO